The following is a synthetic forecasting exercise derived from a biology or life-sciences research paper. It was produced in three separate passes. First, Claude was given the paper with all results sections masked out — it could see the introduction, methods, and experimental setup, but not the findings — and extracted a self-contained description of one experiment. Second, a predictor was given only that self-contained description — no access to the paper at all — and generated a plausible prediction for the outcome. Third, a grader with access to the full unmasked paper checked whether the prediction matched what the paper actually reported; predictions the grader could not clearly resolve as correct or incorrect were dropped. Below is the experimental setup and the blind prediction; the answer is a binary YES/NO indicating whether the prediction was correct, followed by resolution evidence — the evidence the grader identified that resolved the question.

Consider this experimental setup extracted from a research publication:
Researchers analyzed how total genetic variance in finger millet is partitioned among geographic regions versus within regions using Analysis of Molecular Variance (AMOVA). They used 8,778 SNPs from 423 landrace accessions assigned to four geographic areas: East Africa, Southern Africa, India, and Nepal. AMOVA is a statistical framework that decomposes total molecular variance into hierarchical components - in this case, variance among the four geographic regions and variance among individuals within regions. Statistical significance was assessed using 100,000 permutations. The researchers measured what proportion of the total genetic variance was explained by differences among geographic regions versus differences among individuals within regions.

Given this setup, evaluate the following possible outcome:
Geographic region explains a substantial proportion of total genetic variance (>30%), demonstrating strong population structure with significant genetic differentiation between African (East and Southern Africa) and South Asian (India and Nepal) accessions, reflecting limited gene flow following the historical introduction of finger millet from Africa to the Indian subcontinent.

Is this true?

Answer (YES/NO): NO